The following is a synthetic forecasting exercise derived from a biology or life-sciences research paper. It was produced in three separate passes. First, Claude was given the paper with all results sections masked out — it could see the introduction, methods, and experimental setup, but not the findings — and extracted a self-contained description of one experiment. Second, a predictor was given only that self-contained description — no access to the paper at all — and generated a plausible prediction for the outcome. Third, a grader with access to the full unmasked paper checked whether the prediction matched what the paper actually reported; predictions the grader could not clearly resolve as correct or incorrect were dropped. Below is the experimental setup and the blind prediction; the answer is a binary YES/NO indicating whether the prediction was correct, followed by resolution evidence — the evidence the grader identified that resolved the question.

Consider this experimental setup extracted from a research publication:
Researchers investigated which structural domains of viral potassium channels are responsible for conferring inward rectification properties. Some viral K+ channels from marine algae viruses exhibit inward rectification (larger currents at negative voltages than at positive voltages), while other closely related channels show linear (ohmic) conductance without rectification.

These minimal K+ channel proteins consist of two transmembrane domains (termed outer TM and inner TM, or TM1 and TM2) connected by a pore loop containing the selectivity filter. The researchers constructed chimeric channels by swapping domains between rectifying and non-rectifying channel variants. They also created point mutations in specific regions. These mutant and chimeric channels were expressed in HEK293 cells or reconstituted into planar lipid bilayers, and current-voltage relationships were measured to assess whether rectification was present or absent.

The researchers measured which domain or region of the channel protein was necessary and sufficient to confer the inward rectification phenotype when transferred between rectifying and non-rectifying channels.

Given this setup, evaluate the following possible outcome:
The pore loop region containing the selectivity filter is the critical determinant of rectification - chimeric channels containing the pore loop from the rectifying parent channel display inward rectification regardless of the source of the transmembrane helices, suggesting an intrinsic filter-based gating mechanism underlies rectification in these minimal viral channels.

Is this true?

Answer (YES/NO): NO